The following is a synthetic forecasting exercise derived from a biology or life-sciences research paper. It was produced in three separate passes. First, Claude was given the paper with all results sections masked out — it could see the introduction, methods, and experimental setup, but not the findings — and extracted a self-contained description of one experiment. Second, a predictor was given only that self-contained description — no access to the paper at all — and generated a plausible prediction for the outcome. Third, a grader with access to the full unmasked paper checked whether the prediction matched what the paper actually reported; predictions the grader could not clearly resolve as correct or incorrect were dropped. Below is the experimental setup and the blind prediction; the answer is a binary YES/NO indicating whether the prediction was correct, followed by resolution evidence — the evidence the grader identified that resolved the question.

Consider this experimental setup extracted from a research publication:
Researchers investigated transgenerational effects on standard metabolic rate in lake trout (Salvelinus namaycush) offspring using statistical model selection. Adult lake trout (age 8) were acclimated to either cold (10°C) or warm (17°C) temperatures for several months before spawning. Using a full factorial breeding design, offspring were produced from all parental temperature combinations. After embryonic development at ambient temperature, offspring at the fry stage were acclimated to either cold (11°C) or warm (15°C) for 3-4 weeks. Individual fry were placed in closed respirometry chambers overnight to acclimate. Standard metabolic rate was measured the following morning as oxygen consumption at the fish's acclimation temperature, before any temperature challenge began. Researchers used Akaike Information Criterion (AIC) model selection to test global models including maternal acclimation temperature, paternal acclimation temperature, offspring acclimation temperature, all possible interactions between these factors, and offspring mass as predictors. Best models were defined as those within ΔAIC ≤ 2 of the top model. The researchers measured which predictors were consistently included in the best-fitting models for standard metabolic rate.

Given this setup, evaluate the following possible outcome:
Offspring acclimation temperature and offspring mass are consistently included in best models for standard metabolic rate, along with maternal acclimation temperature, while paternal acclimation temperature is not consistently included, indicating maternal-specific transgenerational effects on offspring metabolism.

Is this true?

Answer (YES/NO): NO